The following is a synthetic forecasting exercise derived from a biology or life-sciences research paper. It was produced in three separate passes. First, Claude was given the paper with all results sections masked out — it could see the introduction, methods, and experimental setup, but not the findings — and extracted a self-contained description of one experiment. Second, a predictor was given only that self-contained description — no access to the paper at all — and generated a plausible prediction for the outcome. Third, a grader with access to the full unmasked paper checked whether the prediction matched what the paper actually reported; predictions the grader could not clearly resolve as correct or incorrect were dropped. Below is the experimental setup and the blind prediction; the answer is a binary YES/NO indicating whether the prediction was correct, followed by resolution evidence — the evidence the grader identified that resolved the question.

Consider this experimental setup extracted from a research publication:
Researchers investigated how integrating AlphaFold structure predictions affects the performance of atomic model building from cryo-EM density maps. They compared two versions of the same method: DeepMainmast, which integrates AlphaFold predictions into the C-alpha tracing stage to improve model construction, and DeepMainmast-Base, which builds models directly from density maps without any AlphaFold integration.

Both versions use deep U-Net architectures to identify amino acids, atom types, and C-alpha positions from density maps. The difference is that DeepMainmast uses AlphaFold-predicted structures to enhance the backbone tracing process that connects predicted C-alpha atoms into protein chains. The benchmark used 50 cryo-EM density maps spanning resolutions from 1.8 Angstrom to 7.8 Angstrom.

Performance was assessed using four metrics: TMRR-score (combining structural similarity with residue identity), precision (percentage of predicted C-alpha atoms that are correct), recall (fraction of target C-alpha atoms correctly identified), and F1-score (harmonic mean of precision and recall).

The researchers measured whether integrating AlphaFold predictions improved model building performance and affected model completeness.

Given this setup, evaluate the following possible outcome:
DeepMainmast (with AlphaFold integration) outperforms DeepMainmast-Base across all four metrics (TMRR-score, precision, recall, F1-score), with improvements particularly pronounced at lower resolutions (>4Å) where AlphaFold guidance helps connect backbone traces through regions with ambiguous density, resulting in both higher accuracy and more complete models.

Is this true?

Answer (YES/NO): NO